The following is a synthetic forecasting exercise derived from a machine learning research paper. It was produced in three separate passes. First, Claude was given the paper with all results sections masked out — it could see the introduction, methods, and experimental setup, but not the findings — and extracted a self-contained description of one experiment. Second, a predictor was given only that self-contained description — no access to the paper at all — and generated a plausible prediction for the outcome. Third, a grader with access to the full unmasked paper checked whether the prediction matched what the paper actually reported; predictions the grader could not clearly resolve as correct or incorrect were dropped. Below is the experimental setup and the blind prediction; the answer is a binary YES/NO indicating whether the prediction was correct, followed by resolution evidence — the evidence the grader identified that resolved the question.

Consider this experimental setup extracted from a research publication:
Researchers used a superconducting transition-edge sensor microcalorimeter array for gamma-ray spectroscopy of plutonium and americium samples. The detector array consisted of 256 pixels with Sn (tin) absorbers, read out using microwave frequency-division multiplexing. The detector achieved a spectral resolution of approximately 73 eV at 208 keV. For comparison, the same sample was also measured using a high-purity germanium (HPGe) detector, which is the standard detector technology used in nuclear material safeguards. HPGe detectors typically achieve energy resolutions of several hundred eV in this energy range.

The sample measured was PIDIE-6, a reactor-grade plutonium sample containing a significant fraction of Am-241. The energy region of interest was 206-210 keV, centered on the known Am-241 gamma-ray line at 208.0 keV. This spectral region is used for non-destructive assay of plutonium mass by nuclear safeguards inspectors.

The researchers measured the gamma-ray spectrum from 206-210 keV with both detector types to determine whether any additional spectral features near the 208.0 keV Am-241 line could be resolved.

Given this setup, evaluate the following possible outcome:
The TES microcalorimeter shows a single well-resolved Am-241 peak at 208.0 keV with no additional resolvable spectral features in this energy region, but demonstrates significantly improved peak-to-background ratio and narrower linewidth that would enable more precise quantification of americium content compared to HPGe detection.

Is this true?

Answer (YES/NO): NO